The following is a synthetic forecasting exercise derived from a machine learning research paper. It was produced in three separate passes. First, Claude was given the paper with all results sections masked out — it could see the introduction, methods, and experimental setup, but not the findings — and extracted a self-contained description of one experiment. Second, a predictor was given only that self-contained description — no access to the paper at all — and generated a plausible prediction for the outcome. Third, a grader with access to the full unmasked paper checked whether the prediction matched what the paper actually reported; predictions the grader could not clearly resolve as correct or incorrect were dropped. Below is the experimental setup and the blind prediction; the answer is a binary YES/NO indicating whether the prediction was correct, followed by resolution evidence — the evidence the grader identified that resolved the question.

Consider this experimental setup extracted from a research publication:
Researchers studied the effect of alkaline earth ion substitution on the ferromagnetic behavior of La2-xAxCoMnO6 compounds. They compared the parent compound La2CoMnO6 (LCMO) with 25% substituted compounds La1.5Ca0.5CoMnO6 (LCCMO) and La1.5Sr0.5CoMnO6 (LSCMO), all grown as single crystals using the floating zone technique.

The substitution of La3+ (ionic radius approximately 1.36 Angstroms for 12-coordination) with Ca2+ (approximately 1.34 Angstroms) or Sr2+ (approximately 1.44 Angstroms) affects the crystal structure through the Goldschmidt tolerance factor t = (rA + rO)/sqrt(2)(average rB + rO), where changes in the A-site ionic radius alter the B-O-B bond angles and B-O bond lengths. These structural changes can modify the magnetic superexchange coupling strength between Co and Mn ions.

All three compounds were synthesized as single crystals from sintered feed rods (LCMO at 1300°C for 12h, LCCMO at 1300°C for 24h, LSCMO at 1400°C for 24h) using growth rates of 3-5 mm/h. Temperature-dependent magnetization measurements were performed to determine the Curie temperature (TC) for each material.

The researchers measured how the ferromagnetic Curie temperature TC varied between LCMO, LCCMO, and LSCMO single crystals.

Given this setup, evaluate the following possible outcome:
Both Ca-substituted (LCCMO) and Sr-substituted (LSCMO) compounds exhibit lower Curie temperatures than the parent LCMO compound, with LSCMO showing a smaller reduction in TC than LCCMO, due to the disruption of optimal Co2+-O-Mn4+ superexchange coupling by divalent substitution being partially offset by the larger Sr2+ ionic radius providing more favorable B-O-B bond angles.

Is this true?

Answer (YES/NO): NO